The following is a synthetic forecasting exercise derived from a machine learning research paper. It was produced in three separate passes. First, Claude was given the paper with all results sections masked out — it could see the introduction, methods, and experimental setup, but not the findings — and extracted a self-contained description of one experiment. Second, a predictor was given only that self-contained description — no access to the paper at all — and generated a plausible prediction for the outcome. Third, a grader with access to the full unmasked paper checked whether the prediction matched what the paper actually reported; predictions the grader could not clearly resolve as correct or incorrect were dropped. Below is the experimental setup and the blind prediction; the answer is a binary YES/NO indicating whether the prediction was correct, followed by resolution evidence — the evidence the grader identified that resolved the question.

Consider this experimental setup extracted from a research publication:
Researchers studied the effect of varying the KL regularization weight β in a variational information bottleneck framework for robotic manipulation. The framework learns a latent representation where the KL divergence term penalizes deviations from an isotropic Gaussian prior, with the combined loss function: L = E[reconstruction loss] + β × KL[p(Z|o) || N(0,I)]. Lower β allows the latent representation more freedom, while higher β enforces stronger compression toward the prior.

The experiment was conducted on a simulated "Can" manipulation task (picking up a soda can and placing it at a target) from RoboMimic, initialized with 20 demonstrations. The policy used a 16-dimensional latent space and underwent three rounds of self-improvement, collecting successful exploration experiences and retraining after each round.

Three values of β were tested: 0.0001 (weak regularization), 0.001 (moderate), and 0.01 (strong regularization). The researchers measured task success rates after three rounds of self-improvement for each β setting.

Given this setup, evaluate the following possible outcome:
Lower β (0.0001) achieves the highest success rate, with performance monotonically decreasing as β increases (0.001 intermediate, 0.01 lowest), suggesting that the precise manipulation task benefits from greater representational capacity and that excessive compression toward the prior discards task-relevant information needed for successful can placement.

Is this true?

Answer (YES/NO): NO